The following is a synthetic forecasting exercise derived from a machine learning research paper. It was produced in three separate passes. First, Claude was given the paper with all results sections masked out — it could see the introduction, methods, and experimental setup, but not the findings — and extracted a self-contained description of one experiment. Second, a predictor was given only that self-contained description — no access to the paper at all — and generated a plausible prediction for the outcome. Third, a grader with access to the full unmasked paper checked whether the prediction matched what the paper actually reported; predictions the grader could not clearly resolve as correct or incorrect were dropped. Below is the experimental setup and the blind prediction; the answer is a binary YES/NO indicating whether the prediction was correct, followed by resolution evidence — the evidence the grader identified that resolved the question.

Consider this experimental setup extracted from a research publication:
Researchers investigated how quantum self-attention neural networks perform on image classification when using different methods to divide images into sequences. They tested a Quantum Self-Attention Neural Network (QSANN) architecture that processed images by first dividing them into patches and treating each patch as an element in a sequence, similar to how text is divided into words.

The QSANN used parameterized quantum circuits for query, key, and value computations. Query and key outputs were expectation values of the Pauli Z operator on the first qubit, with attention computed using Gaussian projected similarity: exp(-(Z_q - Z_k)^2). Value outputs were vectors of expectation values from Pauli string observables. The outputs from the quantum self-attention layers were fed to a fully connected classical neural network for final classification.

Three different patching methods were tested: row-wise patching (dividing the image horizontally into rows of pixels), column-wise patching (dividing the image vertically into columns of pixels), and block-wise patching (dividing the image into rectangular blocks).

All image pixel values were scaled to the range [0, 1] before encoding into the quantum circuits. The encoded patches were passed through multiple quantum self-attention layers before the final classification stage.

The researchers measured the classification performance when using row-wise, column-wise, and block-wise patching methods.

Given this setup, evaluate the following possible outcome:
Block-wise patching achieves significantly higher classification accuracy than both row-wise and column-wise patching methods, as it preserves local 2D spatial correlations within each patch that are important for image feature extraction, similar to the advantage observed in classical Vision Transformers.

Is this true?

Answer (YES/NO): NO